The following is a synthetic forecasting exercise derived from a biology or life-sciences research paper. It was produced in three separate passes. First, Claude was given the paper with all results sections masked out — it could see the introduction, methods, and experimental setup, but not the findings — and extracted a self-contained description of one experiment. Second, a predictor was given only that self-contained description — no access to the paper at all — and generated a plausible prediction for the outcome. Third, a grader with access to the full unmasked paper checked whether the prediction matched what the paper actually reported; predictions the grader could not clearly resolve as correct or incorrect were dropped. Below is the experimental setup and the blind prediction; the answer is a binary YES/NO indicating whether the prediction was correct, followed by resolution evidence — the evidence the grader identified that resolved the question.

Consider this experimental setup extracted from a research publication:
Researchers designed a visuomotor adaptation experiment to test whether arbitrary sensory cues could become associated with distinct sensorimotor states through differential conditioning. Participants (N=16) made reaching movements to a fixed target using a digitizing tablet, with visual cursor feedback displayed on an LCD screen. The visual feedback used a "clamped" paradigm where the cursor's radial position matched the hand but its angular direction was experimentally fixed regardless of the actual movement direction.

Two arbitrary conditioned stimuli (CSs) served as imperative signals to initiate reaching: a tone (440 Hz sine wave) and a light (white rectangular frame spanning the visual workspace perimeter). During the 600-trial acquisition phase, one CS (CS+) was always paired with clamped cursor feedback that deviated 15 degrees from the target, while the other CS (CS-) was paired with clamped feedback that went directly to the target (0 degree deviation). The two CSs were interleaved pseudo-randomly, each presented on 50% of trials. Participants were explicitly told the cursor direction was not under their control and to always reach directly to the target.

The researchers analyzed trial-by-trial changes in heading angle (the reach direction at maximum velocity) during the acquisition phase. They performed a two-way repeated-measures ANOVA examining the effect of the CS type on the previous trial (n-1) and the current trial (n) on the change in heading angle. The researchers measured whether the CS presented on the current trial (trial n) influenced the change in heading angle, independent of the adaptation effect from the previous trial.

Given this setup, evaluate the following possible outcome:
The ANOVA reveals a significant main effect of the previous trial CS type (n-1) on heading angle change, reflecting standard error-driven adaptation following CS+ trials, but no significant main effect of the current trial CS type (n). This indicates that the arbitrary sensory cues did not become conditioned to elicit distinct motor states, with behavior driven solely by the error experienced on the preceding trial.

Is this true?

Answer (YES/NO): NO